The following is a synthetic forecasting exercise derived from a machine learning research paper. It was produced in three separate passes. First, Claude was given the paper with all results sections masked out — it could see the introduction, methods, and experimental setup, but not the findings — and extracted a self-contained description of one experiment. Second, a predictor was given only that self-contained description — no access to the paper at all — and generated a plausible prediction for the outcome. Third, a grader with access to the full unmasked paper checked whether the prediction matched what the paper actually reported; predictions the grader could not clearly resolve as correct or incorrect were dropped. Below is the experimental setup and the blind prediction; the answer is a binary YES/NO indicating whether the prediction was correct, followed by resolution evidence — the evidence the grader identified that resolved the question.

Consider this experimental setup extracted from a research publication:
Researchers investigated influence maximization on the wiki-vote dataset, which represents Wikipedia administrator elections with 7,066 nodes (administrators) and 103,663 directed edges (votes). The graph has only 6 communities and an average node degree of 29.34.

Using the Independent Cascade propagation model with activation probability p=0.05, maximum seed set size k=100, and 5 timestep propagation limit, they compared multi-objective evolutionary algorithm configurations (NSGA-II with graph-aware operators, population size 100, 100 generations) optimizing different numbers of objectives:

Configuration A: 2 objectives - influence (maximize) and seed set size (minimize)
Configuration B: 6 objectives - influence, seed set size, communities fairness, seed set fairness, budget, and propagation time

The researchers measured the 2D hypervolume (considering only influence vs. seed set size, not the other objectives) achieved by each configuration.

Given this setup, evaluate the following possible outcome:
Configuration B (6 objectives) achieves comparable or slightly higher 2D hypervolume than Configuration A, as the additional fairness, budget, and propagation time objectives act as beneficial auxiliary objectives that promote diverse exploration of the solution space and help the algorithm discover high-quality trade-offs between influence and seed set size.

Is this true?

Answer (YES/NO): NO